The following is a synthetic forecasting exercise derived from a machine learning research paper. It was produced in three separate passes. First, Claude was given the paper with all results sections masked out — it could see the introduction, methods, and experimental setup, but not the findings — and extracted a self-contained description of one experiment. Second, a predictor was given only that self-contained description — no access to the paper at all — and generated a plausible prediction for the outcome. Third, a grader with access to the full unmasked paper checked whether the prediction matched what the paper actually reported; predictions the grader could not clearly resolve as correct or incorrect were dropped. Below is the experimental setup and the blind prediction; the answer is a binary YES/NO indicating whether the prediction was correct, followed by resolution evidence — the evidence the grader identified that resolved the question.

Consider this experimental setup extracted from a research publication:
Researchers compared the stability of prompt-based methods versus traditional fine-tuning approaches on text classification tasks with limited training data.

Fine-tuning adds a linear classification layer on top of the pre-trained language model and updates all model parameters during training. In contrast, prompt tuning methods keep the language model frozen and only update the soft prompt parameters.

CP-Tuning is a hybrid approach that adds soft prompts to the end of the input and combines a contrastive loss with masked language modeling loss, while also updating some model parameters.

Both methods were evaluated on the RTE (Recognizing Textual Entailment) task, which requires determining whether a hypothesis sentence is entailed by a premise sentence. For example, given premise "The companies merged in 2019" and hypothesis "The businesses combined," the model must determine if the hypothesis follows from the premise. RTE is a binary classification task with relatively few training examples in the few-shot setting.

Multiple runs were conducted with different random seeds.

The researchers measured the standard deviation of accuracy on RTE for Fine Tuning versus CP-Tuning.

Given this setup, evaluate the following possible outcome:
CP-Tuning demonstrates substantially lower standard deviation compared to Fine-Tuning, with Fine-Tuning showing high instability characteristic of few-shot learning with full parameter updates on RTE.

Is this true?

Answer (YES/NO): NO